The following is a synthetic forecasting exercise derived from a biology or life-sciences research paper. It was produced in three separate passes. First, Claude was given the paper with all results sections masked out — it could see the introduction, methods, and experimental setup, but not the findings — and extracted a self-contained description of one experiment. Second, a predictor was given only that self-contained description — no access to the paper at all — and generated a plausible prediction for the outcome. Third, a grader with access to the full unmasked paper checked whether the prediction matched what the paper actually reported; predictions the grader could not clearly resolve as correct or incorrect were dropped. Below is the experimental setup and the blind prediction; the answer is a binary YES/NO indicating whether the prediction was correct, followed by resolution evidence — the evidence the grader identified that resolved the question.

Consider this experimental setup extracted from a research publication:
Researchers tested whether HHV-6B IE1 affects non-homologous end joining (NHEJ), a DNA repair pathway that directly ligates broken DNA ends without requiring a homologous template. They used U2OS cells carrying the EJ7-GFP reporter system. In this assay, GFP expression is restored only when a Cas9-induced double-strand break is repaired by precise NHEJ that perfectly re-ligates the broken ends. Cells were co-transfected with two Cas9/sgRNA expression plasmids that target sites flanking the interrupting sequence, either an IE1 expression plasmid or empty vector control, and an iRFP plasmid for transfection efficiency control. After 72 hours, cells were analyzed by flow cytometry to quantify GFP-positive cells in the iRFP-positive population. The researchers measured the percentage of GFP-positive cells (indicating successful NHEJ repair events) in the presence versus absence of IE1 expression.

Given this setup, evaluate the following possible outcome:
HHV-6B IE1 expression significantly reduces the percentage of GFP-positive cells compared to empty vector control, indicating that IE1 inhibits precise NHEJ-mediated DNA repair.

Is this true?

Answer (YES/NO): NO